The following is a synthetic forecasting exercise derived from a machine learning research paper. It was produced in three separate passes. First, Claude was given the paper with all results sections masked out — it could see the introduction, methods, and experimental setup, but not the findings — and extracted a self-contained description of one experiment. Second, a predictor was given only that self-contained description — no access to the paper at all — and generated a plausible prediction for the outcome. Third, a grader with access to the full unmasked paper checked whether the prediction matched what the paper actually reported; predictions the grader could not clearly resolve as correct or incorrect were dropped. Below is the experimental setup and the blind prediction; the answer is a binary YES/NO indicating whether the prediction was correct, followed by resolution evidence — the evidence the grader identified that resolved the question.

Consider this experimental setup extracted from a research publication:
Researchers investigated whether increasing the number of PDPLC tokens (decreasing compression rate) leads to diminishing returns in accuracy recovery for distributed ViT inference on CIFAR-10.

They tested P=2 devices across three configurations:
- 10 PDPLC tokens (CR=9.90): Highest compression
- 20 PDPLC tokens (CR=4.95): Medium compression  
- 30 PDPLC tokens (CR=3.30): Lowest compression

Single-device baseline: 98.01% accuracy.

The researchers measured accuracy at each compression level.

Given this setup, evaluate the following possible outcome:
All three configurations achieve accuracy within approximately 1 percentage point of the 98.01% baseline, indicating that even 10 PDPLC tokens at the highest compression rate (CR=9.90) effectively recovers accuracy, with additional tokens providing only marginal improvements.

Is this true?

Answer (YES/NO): NO